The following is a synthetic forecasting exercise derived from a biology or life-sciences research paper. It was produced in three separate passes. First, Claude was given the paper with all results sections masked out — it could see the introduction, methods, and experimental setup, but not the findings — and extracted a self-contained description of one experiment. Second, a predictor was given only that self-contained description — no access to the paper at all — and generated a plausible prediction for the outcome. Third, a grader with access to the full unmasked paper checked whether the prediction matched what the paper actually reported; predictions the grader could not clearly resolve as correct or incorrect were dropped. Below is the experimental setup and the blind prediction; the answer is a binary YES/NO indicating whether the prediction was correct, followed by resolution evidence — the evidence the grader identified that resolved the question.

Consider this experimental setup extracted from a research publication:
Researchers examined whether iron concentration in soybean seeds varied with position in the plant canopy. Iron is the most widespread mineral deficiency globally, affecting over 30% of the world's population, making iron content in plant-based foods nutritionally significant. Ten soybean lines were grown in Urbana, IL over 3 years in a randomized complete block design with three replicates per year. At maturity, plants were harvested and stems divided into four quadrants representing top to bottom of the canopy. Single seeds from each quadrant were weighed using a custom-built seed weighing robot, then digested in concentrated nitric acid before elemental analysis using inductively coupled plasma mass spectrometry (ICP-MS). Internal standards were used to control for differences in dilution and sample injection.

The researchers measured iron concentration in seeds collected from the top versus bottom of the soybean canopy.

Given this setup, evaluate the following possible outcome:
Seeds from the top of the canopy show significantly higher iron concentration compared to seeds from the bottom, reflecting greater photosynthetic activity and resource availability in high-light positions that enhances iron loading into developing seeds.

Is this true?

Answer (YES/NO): NO